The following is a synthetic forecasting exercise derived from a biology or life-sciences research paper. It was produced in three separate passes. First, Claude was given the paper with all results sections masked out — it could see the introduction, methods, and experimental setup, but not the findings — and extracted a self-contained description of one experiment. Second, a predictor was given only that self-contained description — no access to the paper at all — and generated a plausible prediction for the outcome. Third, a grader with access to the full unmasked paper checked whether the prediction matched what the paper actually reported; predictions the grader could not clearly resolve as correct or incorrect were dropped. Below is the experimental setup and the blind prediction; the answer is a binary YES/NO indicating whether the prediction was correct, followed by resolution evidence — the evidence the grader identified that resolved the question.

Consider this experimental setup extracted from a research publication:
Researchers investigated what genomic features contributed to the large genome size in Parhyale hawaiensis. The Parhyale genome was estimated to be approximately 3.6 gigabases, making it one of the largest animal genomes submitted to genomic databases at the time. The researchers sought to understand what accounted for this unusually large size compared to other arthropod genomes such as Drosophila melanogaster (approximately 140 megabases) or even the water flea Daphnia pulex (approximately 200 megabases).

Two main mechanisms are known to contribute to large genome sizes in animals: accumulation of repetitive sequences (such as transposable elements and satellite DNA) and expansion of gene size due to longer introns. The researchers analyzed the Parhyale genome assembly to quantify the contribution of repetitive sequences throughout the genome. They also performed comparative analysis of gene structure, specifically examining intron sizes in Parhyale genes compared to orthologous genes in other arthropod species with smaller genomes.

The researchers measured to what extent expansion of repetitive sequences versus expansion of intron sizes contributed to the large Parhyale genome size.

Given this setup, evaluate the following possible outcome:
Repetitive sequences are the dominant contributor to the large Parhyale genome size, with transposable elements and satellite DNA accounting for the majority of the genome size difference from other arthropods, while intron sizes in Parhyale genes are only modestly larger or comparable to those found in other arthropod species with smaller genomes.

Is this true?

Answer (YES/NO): NO